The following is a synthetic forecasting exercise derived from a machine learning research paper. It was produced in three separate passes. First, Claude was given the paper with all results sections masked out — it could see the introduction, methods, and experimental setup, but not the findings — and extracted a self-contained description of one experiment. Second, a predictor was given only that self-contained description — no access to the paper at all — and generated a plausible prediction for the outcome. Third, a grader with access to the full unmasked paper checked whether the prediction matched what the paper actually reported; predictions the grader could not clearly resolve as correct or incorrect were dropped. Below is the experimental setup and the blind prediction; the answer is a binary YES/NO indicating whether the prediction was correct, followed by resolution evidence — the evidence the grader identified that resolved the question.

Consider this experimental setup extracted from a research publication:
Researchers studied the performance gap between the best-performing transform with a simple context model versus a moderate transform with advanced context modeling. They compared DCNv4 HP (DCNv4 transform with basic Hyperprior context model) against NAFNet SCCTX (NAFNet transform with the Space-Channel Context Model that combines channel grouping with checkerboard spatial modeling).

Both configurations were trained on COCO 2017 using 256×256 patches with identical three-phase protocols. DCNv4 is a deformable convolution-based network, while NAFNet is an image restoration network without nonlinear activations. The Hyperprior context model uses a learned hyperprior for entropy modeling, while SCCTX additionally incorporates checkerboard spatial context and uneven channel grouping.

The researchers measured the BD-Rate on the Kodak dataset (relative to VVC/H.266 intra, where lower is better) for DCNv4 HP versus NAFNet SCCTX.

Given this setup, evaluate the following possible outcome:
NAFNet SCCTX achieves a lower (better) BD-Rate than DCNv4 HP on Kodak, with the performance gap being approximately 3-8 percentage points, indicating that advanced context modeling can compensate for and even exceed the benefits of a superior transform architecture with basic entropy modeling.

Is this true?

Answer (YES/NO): YES